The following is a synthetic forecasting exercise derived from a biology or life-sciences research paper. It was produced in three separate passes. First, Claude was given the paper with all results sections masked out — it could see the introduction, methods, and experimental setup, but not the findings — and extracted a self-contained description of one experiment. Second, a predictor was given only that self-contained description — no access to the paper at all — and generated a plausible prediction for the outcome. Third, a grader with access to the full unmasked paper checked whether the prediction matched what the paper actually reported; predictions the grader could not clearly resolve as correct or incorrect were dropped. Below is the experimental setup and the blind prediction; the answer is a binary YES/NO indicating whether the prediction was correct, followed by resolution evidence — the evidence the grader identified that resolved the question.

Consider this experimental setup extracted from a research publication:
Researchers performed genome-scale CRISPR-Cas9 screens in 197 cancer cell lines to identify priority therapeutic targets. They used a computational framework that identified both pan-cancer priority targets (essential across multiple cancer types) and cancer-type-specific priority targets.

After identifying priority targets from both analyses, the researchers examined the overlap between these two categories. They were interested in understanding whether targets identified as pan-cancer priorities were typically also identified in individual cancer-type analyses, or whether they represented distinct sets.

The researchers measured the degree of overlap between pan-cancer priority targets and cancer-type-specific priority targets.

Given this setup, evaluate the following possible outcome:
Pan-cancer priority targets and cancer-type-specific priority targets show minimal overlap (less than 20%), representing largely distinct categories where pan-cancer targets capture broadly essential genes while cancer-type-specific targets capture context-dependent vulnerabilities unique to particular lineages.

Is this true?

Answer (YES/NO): NO